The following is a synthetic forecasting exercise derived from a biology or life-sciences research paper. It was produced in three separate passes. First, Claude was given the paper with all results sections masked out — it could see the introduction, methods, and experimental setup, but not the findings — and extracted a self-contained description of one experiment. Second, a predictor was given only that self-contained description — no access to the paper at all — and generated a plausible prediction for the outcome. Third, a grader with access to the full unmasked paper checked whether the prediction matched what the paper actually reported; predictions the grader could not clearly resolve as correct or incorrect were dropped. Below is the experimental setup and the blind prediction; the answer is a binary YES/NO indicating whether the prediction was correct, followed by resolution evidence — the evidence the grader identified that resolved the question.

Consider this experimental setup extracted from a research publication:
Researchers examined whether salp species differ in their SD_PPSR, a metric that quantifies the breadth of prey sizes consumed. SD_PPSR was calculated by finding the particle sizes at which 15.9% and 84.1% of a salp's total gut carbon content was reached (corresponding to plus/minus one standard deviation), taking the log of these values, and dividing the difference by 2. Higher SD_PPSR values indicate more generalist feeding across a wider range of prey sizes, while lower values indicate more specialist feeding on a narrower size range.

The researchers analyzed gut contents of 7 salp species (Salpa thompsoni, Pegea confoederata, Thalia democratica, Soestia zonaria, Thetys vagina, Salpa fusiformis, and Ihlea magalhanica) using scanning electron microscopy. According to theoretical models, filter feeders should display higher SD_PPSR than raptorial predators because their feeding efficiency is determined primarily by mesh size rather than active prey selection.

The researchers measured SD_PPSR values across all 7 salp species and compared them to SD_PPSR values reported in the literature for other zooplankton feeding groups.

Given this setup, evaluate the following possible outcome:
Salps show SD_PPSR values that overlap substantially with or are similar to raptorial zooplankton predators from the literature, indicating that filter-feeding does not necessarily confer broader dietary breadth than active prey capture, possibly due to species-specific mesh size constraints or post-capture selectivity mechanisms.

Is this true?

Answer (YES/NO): YES